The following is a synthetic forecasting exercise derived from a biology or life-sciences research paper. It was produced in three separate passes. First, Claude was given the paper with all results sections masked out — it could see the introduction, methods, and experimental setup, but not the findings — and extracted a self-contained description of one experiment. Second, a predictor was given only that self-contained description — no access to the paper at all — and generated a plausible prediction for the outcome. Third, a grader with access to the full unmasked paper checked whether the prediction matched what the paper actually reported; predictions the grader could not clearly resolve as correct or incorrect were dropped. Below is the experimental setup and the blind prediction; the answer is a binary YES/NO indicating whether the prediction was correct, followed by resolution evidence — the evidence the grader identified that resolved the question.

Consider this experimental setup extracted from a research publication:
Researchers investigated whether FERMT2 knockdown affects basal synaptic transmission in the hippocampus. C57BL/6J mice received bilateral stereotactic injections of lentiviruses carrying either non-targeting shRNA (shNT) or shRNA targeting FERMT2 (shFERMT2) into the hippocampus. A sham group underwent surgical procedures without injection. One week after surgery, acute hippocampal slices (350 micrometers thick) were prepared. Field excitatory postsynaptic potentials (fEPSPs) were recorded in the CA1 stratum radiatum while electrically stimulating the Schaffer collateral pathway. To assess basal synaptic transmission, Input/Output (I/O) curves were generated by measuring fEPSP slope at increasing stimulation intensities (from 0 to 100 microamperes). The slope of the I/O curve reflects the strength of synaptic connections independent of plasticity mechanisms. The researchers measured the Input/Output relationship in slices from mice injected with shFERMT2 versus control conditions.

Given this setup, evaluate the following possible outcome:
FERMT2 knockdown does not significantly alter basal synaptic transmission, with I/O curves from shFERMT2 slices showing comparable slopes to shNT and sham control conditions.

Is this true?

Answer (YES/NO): YES